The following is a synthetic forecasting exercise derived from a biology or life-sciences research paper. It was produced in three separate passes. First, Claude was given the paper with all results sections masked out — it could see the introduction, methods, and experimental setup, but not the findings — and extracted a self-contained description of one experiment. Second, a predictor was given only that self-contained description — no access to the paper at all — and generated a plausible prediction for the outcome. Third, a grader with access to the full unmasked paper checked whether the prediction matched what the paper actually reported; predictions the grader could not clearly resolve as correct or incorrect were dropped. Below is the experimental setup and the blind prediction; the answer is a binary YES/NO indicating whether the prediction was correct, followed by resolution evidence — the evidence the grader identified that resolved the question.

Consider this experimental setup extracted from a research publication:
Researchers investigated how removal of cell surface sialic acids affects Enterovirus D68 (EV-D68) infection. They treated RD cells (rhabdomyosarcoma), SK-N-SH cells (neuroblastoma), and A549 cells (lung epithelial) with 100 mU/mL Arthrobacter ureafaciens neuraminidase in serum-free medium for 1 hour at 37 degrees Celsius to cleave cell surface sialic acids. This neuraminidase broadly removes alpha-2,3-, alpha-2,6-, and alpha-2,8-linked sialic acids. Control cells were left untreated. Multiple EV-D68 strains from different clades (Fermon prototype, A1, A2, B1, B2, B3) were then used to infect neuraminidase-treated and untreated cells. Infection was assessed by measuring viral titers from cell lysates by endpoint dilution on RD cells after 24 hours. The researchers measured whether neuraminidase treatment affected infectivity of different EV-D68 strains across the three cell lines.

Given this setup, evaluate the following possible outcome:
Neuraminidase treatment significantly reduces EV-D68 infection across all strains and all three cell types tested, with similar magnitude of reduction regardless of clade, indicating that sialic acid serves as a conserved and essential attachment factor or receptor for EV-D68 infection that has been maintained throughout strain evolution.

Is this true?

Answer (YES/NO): YES